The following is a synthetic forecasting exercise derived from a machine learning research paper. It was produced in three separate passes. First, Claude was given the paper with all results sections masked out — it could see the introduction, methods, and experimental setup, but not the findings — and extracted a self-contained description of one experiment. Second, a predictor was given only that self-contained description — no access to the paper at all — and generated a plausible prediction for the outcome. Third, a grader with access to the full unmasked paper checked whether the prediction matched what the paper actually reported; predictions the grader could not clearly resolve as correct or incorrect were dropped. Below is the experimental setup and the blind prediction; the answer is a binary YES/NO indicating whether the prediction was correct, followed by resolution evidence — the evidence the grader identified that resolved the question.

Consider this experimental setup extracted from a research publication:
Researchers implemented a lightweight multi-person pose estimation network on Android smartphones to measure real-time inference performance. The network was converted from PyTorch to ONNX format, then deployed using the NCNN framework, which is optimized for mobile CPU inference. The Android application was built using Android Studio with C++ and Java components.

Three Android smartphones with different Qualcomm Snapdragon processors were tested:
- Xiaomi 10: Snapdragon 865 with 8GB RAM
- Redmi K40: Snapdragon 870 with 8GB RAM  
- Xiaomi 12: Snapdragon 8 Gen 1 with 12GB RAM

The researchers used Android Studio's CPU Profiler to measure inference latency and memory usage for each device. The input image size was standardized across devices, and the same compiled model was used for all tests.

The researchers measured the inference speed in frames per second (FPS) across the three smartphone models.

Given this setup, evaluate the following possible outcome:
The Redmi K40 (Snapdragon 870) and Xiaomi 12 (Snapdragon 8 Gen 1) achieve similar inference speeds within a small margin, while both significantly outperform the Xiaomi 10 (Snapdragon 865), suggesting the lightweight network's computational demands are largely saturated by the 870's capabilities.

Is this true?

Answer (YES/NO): NO